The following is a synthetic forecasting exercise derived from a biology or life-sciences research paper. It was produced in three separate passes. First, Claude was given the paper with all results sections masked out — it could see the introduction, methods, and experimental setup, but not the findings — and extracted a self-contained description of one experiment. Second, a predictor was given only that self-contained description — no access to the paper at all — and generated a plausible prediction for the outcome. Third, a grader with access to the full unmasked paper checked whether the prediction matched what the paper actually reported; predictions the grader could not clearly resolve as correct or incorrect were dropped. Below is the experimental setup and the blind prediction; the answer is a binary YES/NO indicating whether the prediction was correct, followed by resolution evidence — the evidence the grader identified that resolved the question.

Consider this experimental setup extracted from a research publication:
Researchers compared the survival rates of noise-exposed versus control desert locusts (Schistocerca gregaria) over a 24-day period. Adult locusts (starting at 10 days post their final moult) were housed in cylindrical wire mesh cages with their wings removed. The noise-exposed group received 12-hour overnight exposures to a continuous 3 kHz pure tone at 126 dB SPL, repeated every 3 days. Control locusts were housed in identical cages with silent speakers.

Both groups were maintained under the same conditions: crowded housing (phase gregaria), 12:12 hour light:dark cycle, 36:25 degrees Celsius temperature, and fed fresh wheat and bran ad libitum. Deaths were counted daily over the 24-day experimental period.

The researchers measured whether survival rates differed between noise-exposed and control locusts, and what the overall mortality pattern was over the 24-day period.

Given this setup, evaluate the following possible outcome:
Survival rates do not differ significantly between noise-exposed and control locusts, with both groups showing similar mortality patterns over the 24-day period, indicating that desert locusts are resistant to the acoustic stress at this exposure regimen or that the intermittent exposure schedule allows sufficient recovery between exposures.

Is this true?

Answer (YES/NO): YES